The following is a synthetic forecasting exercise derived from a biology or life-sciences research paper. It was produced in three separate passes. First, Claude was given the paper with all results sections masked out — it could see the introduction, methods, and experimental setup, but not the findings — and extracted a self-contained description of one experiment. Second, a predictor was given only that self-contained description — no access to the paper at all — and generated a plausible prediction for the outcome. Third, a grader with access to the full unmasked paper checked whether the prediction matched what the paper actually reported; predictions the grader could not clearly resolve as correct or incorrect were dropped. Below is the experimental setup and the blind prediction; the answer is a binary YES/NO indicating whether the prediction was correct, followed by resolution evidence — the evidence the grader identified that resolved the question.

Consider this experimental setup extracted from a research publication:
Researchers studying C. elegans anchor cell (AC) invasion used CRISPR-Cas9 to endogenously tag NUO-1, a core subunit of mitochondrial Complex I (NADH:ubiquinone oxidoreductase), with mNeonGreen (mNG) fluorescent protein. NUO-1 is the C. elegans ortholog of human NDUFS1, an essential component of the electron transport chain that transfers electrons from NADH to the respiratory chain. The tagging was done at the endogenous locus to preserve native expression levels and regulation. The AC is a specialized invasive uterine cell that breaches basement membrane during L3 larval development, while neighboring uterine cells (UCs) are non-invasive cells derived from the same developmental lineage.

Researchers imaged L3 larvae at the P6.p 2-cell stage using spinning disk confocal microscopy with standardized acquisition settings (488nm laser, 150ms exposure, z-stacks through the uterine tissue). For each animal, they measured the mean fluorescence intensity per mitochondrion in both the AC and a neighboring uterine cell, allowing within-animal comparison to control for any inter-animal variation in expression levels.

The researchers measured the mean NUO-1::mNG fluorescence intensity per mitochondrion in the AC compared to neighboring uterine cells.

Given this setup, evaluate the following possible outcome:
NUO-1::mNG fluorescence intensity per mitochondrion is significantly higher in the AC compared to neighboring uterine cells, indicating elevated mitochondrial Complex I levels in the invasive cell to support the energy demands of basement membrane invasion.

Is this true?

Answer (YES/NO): YES